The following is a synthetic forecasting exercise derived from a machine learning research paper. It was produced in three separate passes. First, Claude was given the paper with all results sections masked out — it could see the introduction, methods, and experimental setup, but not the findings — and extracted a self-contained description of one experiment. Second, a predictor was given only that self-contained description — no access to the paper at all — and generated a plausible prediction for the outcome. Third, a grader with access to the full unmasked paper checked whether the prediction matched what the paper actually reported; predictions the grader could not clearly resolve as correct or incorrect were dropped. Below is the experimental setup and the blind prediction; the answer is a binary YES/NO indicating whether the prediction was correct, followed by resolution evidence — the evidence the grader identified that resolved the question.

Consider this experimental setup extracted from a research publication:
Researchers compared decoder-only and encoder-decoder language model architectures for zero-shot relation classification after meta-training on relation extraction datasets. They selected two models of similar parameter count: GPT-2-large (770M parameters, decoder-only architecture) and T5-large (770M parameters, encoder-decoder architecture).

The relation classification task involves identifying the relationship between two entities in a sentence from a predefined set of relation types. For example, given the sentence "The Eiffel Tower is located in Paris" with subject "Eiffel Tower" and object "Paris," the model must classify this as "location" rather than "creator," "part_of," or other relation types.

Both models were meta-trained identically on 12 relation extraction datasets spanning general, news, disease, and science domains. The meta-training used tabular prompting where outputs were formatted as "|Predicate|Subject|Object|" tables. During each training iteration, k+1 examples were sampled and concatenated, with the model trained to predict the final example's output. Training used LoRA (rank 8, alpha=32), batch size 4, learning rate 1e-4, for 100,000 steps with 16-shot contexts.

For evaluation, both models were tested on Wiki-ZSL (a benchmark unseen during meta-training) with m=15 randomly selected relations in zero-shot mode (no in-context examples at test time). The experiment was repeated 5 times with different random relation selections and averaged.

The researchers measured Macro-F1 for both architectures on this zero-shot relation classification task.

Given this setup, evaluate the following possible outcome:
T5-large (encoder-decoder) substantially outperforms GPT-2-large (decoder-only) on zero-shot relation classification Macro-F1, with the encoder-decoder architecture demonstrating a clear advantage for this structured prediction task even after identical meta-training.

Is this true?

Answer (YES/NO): NO